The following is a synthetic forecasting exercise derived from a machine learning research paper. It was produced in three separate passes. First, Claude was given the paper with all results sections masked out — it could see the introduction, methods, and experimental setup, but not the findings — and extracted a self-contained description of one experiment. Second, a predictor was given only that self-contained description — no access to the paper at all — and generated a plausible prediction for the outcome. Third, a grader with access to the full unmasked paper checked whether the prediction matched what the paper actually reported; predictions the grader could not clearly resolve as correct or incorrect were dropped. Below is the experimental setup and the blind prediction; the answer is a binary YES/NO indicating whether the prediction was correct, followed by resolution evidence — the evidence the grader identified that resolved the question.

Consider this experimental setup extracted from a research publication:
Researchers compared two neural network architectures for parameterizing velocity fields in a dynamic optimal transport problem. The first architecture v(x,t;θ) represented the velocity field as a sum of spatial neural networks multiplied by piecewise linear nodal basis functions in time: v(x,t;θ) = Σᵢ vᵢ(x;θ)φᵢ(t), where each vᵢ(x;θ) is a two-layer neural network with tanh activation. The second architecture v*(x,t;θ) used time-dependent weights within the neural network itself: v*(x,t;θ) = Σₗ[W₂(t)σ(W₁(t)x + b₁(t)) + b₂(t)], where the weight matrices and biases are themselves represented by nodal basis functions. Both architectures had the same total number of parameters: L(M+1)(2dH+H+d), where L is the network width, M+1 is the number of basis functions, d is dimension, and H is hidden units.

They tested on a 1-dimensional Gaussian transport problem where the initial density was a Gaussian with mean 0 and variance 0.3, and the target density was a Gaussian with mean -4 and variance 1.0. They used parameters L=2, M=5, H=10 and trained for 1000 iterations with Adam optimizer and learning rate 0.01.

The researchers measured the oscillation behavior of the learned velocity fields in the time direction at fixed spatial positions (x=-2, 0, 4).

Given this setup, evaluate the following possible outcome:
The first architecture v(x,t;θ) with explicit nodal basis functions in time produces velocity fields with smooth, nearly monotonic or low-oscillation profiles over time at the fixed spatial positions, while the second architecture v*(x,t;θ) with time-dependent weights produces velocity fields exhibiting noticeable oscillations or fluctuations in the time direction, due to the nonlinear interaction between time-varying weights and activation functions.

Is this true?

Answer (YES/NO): YES